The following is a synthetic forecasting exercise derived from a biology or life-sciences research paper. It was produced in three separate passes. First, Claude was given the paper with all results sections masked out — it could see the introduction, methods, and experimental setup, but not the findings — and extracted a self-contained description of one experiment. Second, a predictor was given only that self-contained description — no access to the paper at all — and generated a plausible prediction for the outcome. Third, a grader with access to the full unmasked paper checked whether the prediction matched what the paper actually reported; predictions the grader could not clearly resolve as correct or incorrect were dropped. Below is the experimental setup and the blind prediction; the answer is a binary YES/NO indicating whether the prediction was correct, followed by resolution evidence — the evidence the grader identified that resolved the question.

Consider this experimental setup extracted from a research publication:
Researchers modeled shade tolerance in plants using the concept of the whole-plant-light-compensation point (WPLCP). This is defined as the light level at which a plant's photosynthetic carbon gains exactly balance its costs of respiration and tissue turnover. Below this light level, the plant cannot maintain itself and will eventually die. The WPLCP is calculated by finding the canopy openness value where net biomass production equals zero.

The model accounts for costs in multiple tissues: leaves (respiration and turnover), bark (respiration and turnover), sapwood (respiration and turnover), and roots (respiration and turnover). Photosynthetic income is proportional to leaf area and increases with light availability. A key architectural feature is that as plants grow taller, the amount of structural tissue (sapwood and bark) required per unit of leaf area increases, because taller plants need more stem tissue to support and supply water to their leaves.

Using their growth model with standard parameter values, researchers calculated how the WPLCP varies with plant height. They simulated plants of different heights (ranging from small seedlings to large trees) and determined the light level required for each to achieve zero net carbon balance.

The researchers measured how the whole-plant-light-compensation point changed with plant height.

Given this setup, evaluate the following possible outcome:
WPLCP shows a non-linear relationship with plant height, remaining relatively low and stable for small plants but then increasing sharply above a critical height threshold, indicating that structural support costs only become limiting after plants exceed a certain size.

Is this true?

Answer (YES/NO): NO